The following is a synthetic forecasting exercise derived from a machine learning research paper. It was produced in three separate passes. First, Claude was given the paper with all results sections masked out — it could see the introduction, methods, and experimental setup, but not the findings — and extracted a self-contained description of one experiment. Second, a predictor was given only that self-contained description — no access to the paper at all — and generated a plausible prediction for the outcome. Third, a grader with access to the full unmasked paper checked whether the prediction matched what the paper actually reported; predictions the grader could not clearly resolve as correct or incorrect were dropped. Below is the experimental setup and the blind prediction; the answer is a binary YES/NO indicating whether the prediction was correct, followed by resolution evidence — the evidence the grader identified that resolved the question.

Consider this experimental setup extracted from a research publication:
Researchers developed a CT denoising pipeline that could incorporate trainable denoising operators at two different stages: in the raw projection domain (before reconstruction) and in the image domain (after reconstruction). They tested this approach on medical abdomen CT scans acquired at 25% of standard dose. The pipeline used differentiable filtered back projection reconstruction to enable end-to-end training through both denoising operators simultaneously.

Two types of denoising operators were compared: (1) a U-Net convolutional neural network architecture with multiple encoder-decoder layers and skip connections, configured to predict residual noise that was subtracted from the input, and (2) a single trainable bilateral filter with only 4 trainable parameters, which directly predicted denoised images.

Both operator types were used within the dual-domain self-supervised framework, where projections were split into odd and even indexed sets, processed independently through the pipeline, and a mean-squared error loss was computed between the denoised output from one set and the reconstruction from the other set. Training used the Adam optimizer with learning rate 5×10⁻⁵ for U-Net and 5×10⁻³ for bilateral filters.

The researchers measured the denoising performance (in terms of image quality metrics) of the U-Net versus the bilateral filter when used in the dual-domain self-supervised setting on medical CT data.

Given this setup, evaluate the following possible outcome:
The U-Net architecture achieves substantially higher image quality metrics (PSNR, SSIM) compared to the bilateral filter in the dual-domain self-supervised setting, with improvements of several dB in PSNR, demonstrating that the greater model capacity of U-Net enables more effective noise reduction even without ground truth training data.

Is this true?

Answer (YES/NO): NO